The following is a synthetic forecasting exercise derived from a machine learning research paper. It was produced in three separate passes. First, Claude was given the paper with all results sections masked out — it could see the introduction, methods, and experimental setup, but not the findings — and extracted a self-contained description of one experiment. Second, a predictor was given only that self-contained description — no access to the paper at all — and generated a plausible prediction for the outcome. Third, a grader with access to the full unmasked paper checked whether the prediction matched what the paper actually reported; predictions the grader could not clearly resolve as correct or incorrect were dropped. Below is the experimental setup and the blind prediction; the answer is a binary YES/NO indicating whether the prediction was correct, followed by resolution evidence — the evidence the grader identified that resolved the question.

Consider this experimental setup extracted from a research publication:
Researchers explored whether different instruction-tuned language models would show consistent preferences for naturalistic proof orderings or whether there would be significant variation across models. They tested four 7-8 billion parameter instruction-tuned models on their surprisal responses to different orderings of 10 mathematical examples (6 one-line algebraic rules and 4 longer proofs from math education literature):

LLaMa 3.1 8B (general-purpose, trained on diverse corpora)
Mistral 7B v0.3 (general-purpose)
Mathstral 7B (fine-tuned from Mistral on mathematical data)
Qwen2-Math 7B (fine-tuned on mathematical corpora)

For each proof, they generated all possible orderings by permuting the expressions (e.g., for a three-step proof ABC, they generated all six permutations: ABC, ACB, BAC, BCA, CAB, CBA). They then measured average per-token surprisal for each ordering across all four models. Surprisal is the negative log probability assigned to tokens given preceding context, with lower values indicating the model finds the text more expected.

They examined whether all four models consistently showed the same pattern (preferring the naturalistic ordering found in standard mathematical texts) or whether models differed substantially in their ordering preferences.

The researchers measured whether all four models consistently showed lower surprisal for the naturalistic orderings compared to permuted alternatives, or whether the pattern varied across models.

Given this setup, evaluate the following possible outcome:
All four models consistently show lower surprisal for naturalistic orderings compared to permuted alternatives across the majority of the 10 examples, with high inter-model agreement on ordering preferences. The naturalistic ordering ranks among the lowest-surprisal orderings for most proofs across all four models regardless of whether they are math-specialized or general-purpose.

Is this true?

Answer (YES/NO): YES